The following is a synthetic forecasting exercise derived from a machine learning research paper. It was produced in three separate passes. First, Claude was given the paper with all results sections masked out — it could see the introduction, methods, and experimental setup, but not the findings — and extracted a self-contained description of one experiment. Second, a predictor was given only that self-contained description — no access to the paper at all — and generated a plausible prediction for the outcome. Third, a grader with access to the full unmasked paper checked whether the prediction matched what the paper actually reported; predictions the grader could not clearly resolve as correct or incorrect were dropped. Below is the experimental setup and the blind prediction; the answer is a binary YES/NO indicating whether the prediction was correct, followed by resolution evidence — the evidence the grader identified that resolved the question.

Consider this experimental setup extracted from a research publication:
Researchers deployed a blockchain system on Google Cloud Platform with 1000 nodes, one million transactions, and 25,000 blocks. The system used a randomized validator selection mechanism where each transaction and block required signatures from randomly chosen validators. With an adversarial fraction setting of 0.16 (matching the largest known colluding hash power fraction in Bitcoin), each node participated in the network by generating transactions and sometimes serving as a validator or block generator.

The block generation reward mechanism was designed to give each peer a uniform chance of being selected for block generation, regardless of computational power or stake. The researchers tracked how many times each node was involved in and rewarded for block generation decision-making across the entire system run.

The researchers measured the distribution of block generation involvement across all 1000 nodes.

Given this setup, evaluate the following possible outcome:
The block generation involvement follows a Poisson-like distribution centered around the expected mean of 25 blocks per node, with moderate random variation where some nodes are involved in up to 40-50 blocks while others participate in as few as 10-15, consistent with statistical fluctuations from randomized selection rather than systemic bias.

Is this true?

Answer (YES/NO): NO